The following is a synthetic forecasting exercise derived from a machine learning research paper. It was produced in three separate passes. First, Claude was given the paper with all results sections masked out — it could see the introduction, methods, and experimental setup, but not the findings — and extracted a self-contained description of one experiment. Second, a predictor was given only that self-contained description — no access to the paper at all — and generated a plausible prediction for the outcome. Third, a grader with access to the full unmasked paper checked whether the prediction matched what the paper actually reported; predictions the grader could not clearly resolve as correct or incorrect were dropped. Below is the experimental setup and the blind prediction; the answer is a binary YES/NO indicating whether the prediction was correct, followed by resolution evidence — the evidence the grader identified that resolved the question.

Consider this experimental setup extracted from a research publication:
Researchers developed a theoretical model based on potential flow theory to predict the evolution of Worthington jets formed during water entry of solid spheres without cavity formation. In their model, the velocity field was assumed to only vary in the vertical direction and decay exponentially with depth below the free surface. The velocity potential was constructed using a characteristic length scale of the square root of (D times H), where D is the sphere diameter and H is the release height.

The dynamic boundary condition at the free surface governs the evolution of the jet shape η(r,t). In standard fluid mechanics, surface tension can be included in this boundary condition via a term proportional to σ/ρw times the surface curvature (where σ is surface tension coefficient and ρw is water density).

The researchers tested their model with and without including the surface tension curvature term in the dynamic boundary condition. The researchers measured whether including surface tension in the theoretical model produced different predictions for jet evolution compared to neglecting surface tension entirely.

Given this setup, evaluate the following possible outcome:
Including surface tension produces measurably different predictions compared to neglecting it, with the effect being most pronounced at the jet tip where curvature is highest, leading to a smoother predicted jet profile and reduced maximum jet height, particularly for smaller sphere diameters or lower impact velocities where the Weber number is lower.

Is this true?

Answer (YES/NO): NO